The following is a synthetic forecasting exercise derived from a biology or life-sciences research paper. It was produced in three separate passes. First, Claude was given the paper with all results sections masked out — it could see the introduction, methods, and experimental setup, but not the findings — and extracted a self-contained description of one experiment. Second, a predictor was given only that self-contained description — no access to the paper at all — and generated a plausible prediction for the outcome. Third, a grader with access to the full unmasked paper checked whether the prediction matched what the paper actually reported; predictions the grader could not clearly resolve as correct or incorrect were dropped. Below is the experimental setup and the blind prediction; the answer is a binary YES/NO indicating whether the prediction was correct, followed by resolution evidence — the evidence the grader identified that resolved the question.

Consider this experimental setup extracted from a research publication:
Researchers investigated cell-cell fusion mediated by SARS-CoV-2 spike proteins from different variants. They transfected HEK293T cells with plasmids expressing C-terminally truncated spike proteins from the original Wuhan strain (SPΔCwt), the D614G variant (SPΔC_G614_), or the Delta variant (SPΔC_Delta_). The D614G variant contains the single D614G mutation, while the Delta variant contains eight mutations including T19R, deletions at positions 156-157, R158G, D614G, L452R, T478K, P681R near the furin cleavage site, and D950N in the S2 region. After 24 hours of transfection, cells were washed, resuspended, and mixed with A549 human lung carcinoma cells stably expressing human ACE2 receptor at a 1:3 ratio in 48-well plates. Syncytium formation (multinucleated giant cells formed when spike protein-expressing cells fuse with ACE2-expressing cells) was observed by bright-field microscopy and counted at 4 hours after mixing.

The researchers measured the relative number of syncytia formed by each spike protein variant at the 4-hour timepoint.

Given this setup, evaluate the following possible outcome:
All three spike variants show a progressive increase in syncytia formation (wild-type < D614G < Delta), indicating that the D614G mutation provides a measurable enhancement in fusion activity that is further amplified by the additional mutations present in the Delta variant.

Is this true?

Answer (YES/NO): NO